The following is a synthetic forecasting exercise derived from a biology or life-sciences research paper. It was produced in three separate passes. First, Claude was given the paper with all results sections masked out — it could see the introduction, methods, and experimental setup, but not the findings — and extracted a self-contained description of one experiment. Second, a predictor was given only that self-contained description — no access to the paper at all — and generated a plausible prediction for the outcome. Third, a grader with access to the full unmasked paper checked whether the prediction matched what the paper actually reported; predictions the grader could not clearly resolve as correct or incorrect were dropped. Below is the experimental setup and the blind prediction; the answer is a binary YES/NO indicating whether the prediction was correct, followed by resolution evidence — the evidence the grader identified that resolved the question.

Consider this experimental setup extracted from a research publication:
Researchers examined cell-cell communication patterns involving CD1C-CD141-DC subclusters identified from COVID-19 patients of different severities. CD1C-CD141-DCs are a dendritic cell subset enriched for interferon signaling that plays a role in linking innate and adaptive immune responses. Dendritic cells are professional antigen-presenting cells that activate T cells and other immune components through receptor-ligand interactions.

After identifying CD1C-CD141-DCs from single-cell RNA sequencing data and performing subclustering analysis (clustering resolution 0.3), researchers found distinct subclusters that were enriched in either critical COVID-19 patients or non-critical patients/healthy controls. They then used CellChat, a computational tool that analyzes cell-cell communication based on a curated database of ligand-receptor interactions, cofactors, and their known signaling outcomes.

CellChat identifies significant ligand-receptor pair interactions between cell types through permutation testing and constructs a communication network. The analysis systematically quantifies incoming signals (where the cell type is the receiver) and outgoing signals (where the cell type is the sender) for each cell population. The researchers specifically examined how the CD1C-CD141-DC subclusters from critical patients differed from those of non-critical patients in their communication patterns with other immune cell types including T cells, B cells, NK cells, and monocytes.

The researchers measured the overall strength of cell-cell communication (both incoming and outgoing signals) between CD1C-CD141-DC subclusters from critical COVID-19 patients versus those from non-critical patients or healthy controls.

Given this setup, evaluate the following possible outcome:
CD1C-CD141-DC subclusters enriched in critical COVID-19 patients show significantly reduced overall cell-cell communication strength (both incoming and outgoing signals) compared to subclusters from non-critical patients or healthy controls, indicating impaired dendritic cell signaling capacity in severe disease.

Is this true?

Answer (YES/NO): YES